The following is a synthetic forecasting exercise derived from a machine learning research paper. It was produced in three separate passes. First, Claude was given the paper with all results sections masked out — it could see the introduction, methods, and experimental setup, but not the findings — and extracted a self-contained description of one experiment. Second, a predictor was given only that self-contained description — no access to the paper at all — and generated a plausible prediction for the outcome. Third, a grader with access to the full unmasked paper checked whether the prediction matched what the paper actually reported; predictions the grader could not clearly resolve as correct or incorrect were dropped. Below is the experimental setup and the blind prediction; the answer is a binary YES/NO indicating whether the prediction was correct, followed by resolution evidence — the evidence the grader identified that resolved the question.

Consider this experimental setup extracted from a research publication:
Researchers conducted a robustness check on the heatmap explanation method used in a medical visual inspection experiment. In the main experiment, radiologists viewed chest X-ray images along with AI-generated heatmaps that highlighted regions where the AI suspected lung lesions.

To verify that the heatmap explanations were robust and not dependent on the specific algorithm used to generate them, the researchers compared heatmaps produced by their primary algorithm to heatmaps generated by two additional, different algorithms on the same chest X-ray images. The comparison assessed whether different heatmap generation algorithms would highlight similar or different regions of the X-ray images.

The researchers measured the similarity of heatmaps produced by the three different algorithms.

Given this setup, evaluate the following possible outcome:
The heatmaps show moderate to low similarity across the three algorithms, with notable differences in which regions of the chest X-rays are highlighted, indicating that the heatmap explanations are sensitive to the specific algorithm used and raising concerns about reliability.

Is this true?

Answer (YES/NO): NO